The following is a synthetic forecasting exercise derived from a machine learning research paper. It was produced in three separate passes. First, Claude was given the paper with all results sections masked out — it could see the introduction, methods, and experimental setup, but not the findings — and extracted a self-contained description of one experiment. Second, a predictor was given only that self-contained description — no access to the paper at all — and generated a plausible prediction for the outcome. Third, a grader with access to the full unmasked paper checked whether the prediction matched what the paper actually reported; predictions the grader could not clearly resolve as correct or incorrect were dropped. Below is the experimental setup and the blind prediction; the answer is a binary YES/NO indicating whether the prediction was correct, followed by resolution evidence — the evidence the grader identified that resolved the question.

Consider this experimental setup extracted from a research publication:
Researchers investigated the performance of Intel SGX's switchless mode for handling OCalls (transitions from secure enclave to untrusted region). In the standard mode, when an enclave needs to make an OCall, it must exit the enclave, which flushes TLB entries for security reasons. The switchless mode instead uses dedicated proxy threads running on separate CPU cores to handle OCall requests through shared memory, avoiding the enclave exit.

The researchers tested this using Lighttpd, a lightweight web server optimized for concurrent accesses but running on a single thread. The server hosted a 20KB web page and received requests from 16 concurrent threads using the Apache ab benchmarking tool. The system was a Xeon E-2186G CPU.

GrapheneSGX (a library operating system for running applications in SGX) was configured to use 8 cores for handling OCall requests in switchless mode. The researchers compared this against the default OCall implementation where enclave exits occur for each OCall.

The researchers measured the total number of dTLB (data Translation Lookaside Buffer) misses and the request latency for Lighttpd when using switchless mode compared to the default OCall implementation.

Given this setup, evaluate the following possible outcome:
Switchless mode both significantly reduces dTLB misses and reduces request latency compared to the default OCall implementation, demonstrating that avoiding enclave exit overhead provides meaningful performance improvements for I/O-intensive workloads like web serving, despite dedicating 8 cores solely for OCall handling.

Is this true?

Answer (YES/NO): YES